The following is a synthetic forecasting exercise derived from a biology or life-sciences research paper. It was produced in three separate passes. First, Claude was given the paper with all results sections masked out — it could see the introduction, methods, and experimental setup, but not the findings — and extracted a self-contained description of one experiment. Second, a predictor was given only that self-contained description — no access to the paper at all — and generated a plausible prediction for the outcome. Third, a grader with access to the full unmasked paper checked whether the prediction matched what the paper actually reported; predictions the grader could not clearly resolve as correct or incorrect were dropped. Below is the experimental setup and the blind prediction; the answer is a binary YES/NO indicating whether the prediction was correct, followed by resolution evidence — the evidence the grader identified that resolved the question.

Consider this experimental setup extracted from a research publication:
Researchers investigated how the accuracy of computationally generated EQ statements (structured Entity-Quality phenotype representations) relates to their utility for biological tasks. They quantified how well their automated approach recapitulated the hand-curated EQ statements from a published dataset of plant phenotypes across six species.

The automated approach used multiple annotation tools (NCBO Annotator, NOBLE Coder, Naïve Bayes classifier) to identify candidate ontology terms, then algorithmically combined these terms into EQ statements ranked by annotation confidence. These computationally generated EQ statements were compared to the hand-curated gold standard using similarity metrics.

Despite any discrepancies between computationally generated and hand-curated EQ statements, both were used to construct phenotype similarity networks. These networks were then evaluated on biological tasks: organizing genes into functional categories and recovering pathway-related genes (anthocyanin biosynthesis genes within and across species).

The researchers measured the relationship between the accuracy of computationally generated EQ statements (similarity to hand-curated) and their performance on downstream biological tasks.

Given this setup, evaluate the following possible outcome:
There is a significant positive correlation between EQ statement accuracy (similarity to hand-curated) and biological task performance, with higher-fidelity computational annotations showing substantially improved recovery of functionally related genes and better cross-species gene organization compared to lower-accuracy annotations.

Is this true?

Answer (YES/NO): NO